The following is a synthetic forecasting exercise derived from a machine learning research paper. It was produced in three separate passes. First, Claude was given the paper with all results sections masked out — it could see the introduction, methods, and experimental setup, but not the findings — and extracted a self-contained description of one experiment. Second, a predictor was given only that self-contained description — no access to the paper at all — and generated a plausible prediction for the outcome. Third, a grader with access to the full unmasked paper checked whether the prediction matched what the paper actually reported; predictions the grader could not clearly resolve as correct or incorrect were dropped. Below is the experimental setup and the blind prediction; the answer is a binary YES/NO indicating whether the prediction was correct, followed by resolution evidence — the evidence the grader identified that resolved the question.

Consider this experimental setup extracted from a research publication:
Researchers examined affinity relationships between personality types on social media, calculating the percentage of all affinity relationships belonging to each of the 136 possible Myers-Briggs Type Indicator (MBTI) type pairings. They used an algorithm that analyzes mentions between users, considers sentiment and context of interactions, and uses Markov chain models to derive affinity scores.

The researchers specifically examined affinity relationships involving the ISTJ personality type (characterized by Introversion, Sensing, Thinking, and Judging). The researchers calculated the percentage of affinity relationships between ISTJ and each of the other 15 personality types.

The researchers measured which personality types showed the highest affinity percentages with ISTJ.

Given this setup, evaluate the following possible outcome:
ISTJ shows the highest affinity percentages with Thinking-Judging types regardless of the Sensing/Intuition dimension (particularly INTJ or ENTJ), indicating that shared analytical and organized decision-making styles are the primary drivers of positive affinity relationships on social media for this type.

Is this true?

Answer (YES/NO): NO